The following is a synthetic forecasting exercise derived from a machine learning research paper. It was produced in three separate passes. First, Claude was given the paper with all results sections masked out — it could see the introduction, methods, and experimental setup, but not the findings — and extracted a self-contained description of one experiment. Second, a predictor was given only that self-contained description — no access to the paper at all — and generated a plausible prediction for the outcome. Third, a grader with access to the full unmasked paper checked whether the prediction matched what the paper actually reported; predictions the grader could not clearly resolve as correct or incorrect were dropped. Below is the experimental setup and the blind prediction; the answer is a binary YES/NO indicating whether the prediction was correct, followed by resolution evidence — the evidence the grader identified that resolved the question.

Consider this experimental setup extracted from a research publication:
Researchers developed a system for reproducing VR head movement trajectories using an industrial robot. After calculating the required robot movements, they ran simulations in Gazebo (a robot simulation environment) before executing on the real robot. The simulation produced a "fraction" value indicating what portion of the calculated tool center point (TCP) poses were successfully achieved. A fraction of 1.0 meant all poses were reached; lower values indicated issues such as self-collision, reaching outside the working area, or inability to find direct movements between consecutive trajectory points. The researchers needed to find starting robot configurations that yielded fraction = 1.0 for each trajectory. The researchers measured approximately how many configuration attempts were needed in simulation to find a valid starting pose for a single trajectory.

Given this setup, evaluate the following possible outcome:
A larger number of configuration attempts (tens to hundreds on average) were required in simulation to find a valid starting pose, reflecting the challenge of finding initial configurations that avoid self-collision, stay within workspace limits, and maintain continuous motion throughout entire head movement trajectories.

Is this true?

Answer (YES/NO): YES